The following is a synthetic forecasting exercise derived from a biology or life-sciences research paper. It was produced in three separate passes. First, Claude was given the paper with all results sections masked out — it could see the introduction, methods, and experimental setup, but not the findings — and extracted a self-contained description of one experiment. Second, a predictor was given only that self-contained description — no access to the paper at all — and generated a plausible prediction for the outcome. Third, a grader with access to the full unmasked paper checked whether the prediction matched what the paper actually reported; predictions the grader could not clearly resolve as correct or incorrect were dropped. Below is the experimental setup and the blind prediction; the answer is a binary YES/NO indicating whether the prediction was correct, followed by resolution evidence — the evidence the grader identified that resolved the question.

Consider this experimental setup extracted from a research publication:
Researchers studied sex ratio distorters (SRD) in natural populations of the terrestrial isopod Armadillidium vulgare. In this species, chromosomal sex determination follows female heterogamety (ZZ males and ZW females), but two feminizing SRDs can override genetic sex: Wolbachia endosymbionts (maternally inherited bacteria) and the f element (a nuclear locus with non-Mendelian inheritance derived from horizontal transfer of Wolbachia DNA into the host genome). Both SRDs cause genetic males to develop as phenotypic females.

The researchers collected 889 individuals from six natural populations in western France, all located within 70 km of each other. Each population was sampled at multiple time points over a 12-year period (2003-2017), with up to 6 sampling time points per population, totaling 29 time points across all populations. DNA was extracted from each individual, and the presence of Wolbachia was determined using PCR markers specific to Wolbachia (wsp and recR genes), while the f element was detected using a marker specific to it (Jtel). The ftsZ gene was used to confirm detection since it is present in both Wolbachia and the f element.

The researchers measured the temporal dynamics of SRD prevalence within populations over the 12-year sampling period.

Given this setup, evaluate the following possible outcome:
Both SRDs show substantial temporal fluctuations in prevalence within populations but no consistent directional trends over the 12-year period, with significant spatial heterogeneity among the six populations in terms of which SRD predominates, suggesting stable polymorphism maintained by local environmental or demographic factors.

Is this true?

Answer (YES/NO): NO